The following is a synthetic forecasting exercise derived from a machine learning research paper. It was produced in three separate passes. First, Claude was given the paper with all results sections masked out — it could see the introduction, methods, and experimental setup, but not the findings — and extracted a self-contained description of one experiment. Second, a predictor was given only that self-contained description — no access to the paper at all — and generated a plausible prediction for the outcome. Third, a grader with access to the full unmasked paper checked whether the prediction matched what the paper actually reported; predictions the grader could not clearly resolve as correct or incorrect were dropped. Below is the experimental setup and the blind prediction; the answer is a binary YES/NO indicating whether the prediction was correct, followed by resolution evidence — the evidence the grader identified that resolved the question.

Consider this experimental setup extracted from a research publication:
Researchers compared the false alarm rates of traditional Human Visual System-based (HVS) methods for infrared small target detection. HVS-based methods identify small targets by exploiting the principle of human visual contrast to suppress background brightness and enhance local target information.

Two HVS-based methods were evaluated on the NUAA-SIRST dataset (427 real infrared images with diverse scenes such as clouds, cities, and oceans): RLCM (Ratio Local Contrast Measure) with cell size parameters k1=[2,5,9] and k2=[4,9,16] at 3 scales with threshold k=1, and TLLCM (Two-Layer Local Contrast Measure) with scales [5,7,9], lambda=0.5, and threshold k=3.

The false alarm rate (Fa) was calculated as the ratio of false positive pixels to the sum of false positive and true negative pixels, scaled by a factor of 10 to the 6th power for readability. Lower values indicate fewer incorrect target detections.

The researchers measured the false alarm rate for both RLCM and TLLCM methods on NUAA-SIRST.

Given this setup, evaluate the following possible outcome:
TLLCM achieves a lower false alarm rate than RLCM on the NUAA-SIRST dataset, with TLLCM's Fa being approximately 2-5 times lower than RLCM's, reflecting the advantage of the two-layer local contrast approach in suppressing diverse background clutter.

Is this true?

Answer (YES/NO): YES